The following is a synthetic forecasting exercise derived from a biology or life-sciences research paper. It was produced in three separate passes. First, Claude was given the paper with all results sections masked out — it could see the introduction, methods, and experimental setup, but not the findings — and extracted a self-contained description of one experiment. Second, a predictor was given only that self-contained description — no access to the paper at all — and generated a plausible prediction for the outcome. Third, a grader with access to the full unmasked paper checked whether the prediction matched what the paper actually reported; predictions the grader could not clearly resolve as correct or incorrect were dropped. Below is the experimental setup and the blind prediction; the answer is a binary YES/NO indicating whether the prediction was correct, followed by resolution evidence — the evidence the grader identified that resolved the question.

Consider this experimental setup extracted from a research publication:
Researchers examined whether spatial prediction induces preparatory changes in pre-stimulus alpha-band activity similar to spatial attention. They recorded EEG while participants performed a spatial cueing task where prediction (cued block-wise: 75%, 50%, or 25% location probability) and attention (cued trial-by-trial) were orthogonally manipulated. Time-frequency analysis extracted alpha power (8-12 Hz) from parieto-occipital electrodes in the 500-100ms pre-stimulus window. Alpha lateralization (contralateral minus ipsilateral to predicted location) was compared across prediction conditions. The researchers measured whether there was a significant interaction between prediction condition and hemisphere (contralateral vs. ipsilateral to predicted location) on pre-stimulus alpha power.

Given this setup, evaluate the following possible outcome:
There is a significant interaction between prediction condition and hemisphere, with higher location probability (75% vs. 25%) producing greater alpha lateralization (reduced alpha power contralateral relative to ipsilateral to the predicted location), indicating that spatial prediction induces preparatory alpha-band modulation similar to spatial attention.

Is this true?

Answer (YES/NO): NO